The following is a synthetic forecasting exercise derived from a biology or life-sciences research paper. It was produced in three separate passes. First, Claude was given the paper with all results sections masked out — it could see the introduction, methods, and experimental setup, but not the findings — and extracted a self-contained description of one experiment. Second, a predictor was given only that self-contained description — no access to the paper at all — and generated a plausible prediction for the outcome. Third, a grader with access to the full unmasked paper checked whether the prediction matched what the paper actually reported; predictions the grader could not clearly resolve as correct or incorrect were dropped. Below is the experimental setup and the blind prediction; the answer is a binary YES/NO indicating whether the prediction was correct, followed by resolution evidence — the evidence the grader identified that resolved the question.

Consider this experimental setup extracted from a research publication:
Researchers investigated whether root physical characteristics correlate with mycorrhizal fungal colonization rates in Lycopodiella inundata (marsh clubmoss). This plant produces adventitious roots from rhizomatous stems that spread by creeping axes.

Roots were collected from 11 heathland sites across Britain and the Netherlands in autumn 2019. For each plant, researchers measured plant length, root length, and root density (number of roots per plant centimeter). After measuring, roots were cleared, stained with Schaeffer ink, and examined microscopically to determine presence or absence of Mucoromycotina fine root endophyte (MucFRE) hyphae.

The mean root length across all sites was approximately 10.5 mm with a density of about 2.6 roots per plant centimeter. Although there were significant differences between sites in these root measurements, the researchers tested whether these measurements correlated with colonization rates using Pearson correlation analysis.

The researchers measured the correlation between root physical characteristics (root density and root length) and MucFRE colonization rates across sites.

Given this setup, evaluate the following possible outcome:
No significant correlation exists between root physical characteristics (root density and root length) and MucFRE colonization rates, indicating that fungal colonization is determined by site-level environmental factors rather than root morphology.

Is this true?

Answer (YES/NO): YES